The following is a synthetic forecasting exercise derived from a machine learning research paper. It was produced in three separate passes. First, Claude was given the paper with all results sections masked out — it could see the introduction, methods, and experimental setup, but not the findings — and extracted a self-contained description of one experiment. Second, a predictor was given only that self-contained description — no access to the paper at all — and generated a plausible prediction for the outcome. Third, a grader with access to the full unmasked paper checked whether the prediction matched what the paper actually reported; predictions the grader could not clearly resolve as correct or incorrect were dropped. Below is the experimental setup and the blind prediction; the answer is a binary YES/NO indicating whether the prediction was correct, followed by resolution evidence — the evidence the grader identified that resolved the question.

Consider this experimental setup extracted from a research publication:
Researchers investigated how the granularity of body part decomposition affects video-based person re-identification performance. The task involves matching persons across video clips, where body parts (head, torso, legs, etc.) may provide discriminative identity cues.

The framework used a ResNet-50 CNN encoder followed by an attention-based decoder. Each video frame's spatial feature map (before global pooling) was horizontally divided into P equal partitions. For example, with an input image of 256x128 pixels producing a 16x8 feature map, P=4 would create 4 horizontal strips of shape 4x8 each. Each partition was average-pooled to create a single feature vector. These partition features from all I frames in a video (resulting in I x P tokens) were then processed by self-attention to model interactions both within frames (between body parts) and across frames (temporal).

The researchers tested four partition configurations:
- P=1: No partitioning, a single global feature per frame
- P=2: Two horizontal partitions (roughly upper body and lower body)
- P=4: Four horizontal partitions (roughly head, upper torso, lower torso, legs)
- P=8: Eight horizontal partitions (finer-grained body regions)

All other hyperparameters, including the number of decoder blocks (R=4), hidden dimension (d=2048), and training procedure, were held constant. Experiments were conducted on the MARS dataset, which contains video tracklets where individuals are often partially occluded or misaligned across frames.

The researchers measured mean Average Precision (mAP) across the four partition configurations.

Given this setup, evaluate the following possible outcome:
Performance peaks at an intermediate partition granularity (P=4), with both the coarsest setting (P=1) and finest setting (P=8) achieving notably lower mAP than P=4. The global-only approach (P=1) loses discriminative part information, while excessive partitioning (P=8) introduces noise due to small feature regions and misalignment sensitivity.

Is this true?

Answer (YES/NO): YES